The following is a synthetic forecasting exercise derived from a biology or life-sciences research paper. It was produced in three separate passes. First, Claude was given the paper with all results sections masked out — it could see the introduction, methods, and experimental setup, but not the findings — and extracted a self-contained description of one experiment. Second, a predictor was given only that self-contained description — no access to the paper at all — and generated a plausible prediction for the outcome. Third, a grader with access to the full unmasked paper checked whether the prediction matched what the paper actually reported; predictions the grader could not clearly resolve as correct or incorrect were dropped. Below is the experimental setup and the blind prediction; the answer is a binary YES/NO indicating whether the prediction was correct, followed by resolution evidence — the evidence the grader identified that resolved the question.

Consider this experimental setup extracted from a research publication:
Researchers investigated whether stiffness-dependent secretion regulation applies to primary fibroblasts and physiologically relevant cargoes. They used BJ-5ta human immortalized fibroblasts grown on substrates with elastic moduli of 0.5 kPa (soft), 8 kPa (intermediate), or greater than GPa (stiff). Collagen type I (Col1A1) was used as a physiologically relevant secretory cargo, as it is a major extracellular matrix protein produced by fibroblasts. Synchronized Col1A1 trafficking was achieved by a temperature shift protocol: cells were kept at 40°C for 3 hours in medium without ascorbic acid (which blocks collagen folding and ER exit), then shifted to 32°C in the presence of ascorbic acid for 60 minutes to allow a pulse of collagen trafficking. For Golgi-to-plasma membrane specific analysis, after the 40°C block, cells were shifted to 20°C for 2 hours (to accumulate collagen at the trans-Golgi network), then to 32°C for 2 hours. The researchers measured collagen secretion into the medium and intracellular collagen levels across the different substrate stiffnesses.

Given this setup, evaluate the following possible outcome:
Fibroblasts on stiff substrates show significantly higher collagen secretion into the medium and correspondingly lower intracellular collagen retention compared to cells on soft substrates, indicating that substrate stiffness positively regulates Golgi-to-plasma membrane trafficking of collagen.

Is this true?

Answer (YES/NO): NO